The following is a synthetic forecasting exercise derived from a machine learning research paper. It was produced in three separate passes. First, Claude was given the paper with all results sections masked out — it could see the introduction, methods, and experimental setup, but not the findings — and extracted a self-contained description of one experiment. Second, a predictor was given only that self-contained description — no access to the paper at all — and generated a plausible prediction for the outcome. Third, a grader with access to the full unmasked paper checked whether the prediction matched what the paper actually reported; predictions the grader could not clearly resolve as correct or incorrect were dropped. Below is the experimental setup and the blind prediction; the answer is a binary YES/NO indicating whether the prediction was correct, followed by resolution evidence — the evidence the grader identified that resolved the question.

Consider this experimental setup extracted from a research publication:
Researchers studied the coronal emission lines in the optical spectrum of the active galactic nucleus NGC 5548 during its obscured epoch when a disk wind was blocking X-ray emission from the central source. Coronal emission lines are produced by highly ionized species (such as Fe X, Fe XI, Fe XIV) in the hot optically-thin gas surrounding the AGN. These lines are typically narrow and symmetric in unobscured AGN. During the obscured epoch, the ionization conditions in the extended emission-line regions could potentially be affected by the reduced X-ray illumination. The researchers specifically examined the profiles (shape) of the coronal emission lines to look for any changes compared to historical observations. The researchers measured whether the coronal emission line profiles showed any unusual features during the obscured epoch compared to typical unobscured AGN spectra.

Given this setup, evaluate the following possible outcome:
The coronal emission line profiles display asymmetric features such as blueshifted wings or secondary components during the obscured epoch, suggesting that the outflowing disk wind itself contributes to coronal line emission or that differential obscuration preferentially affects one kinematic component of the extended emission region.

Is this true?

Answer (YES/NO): YES